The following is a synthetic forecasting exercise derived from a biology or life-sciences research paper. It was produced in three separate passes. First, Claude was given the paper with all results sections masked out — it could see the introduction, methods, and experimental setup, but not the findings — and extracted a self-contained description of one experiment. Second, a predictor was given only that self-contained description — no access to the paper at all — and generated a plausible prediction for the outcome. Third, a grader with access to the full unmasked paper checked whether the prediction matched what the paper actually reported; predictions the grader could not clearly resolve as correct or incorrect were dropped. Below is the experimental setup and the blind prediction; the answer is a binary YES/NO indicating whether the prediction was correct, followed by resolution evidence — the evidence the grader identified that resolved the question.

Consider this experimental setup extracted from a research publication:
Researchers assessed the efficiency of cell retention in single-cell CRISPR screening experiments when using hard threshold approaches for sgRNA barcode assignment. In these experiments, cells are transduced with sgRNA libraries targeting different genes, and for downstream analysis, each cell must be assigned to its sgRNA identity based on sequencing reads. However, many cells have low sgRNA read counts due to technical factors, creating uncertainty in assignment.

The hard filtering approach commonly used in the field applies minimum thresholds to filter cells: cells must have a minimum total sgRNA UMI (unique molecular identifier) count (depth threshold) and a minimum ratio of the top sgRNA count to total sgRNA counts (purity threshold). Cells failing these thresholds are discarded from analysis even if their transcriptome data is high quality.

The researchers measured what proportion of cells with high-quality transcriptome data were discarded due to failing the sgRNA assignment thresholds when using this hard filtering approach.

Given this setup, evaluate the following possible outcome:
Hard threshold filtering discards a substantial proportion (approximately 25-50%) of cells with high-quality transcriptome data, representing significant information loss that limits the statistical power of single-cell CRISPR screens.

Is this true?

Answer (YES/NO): YES